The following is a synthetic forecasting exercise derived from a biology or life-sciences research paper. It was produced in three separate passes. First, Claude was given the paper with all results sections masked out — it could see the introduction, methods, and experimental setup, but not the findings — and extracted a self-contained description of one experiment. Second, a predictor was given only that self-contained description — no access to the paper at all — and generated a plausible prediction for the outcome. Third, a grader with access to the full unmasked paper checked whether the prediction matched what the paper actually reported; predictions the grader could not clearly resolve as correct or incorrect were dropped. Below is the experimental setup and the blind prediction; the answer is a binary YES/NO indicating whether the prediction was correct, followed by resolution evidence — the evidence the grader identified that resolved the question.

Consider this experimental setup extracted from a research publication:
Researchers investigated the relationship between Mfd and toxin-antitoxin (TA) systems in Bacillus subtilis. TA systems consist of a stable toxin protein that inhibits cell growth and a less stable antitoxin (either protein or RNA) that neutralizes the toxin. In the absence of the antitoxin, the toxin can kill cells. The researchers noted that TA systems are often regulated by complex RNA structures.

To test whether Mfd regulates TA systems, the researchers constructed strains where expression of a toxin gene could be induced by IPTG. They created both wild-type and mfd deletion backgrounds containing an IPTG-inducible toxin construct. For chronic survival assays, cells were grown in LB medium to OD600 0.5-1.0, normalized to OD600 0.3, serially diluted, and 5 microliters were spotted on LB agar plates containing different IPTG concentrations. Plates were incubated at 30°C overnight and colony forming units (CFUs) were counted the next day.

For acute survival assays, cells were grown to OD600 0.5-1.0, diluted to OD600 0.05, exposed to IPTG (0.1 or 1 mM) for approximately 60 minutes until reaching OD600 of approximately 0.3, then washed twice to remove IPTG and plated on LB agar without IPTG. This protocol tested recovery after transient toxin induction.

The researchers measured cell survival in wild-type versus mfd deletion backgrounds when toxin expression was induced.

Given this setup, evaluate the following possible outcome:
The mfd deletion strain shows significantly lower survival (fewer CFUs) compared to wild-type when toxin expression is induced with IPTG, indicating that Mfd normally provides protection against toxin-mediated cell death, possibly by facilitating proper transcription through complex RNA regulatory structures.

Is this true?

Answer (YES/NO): YES